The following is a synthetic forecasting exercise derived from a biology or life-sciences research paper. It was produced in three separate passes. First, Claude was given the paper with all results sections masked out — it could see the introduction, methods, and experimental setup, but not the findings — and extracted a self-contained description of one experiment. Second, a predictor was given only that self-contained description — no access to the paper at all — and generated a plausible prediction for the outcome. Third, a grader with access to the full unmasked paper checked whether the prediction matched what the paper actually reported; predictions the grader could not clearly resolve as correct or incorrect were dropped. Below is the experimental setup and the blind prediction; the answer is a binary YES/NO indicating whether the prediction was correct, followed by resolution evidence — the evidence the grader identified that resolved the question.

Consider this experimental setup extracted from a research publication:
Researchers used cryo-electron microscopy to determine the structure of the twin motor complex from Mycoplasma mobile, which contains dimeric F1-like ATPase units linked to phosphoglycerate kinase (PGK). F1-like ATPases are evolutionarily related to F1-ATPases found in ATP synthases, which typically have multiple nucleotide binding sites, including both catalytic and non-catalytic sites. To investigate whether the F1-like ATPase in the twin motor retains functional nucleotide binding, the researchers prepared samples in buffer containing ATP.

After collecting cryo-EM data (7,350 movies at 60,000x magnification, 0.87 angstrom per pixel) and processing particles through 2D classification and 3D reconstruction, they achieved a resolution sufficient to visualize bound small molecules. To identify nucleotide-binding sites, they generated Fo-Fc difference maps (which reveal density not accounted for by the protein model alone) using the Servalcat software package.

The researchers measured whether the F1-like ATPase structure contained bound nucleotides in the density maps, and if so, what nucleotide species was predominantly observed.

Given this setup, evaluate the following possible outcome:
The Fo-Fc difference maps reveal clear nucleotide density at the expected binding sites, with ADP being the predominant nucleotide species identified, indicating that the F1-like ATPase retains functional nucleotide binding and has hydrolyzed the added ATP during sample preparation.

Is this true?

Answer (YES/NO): NO